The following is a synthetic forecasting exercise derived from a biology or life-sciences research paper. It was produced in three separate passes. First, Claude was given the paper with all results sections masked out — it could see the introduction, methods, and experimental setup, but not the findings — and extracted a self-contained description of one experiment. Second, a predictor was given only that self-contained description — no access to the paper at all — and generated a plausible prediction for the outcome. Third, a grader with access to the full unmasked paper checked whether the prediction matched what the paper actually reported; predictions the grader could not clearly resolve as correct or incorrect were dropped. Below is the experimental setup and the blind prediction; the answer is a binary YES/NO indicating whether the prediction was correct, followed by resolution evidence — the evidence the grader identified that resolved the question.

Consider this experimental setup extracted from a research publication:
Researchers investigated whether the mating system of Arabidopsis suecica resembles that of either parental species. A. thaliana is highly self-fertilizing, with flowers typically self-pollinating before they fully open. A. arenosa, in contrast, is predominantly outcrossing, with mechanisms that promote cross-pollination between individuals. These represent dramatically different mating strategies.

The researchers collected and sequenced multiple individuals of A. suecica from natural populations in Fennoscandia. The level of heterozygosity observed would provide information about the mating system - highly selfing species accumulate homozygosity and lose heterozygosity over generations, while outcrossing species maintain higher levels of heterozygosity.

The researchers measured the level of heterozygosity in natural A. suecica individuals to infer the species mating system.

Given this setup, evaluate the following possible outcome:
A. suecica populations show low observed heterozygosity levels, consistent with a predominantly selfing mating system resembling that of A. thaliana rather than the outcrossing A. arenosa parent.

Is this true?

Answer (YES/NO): YES